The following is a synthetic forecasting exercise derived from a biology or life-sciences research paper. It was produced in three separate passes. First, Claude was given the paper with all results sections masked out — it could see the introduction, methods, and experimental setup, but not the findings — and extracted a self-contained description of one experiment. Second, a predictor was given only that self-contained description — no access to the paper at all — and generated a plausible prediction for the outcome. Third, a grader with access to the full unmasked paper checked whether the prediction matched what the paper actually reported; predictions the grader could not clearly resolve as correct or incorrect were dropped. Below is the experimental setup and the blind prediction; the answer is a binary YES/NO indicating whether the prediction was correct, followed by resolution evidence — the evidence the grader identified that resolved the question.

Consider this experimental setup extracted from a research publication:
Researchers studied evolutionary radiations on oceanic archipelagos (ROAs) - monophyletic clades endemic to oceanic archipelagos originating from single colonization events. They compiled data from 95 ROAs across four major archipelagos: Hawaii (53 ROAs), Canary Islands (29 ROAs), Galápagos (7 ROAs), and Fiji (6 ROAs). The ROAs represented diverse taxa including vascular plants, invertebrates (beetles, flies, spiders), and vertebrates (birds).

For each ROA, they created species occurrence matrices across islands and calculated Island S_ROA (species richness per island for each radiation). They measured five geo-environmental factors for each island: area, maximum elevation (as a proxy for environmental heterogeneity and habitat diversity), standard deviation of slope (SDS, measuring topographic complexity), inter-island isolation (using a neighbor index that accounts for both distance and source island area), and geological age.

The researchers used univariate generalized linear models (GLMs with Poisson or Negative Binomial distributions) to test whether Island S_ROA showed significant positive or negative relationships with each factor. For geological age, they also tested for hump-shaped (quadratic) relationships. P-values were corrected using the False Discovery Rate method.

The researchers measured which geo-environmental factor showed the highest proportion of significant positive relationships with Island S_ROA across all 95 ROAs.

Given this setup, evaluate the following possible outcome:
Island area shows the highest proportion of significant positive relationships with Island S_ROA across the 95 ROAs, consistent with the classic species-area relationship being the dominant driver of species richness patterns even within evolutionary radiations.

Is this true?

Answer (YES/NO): NO